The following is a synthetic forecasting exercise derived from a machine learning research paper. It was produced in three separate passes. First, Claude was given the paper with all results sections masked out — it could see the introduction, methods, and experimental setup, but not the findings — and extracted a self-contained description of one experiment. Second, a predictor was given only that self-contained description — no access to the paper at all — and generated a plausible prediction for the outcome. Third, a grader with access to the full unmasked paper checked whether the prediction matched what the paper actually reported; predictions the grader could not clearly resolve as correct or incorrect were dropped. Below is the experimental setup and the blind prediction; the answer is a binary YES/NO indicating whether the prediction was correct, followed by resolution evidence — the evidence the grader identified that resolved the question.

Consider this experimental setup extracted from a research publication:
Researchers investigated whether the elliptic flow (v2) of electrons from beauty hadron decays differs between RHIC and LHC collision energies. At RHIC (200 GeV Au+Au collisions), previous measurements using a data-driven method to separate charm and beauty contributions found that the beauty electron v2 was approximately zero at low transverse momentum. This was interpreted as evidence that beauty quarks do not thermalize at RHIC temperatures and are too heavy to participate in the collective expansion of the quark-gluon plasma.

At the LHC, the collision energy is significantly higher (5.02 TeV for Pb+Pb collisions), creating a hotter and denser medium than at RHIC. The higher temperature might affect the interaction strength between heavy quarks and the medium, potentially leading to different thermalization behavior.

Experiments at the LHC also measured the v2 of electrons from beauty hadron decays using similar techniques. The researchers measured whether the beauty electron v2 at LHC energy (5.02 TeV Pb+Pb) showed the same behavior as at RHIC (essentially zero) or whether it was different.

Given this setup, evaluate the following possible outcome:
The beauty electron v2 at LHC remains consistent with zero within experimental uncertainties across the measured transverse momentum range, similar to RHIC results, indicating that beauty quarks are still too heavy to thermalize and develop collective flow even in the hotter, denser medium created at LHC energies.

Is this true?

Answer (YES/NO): NO